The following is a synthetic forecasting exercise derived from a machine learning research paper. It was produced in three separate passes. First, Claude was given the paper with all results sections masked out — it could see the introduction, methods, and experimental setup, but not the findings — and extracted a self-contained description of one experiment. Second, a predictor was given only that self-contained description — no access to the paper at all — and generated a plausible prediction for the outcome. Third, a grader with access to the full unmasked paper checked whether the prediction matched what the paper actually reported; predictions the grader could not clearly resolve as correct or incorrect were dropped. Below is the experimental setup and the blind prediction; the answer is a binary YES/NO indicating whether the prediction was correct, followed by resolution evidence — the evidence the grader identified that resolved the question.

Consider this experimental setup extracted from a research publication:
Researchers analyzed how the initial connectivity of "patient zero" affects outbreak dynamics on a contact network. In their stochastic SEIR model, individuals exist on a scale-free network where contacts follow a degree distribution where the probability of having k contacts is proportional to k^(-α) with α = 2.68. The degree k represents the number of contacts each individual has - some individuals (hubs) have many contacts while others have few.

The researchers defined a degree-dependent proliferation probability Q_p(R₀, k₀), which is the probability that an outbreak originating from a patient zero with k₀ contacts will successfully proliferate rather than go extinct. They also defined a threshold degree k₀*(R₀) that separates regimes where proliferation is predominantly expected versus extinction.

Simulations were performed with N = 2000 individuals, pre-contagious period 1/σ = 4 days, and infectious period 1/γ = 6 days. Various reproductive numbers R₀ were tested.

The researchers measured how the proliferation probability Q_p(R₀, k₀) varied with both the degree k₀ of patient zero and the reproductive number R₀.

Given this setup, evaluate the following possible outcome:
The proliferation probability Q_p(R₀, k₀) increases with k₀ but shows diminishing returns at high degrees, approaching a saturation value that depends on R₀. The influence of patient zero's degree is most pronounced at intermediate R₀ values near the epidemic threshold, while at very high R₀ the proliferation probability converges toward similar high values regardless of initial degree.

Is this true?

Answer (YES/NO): NO